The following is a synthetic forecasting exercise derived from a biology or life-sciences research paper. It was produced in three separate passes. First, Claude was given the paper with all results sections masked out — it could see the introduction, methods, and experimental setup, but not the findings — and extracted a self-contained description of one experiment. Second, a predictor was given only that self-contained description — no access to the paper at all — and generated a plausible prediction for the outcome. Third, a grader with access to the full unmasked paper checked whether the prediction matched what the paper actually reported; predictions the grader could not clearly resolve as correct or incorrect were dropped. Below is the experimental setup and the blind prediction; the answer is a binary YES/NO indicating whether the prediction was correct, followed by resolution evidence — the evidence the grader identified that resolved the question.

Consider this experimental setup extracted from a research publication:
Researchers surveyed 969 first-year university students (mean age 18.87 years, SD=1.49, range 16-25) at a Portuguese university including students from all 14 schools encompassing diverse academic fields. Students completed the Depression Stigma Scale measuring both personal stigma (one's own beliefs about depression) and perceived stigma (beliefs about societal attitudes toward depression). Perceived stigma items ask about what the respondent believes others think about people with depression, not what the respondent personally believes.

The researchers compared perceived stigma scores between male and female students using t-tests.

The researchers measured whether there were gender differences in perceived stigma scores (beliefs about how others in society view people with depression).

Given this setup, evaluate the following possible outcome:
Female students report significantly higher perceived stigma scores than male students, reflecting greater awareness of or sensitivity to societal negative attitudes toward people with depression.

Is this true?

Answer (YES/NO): YES